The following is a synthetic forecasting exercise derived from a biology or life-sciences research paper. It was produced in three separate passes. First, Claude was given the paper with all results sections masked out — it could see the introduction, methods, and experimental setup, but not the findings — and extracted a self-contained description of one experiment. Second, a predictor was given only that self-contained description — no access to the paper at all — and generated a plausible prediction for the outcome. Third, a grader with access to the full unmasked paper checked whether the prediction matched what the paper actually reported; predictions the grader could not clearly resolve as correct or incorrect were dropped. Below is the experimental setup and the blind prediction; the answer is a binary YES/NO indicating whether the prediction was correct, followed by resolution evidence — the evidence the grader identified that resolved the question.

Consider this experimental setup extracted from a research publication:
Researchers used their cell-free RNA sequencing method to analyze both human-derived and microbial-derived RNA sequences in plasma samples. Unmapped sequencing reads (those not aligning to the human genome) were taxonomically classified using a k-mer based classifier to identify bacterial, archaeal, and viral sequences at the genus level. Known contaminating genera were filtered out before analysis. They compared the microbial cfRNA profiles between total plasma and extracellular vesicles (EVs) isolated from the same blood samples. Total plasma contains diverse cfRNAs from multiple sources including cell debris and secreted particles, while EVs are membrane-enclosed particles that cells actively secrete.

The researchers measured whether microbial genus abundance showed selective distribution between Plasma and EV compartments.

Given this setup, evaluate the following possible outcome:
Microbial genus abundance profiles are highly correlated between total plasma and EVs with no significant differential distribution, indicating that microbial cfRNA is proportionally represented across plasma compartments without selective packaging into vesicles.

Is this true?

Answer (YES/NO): NO